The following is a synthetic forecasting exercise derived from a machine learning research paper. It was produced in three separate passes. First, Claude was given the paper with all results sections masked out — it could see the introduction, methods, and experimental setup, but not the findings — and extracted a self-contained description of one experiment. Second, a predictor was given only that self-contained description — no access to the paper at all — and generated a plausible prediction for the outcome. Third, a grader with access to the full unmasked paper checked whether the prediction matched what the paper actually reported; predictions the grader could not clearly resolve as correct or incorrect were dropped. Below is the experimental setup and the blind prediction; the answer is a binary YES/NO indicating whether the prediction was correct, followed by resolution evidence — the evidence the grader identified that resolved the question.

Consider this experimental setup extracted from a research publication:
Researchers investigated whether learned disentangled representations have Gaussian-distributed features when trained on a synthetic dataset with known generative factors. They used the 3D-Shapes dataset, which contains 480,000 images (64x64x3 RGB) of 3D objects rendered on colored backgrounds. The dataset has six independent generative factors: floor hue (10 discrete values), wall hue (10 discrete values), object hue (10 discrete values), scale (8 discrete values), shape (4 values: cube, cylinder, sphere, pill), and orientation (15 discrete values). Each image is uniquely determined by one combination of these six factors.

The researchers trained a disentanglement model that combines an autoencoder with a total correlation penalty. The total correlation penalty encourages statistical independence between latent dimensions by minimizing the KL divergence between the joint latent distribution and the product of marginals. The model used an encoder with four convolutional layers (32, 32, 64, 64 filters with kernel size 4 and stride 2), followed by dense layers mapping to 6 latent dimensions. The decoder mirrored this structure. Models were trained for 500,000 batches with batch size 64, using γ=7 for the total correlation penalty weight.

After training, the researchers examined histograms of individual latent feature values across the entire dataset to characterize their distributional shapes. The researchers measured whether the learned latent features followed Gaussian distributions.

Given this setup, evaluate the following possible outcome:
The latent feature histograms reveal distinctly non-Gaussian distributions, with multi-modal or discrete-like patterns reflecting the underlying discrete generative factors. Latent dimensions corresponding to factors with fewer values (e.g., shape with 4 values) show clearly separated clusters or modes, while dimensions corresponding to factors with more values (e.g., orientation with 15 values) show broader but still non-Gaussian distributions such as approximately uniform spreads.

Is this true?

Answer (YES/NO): NO